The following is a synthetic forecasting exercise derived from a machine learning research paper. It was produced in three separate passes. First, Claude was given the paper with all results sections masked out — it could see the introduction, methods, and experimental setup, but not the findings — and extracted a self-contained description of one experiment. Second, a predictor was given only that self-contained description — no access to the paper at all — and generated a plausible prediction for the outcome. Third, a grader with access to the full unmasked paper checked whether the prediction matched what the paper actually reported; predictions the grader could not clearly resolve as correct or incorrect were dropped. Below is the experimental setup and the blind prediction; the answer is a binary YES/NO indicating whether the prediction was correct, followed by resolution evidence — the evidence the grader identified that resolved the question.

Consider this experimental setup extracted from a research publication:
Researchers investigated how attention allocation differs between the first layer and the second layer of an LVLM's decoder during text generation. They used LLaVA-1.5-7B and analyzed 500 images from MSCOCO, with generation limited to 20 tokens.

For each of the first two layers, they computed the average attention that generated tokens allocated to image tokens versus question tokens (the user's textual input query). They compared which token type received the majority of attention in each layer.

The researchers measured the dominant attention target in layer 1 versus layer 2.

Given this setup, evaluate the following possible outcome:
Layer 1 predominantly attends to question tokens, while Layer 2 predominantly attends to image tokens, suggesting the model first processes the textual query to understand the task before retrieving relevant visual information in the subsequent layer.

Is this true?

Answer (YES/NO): NO